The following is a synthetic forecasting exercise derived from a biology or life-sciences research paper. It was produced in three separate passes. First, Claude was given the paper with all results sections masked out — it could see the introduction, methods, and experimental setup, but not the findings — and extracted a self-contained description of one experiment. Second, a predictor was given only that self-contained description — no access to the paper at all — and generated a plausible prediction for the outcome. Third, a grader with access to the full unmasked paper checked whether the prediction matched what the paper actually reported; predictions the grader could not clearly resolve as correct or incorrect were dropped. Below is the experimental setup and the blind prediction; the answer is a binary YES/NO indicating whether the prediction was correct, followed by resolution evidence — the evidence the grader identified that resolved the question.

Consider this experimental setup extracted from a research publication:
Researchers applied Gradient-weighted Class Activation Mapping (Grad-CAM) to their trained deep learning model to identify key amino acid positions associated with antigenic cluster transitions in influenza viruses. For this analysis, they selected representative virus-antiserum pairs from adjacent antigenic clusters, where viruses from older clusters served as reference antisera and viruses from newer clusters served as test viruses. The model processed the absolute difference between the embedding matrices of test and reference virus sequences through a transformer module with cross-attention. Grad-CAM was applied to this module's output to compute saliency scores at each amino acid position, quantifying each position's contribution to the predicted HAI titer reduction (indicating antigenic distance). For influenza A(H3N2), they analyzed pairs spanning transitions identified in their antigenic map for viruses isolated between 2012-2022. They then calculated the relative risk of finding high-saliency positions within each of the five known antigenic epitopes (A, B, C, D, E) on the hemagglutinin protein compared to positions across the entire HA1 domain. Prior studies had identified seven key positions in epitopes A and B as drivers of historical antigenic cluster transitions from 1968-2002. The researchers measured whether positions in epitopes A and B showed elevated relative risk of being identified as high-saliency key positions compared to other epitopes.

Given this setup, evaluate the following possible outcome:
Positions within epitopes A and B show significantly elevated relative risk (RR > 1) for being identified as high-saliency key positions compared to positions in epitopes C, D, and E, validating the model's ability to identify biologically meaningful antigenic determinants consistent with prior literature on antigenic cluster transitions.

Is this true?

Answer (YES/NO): YES